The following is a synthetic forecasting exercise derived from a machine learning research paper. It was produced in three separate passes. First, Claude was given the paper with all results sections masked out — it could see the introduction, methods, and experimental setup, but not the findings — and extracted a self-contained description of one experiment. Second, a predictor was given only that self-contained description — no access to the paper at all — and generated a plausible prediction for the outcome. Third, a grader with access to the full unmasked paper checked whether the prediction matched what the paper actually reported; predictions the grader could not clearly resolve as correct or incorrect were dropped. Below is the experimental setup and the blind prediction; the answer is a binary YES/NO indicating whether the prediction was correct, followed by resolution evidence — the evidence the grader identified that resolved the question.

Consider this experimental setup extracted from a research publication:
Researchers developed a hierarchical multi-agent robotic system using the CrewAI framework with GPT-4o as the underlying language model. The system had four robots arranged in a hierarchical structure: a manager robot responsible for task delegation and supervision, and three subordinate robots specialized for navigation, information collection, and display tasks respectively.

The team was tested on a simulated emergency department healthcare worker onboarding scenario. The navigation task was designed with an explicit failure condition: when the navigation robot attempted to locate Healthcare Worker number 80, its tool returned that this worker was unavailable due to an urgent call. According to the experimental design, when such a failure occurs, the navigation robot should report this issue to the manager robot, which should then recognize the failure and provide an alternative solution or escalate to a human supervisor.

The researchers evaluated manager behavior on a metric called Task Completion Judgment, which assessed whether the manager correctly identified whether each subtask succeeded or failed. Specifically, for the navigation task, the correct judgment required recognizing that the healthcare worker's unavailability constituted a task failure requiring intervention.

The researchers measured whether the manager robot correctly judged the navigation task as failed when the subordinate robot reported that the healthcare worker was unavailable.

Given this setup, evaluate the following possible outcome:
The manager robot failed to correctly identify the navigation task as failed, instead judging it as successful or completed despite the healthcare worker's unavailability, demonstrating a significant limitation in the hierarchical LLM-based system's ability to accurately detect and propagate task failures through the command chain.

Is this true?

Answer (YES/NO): YES